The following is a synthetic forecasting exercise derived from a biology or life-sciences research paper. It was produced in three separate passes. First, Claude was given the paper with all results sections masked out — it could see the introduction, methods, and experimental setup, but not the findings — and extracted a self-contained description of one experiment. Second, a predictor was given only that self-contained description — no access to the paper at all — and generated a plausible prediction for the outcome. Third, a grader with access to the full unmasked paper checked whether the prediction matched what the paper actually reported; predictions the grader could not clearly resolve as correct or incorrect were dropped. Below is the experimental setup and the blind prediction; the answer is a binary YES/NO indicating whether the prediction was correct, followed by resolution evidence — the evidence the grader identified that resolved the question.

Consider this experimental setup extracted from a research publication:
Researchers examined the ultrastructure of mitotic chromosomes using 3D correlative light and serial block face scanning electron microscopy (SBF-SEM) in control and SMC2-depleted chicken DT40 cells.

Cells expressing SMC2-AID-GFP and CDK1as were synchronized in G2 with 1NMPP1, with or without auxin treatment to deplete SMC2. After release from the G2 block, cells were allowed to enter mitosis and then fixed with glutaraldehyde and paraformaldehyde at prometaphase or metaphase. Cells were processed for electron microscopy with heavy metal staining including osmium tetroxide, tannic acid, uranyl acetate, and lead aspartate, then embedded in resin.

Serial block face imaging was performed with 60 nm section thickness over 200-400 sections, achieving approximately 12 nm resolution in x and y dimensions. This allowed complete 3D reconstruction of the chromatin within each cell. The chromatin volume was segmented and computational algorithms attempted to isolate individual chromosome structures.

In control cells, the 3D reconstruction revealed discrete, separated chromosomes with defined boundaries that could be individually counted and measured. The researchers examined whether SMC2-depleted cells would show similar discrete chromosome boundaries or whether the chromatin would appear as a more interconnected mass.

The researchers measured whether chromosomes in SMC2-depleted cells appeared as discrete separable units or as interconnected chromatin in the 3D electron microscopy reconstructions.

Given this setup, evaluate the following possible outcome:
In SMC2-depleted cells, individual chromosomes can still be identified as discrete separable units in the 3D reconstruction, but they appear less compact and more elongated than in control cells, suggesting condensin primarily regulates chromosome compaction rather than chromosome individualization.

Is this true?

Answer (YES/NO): NO